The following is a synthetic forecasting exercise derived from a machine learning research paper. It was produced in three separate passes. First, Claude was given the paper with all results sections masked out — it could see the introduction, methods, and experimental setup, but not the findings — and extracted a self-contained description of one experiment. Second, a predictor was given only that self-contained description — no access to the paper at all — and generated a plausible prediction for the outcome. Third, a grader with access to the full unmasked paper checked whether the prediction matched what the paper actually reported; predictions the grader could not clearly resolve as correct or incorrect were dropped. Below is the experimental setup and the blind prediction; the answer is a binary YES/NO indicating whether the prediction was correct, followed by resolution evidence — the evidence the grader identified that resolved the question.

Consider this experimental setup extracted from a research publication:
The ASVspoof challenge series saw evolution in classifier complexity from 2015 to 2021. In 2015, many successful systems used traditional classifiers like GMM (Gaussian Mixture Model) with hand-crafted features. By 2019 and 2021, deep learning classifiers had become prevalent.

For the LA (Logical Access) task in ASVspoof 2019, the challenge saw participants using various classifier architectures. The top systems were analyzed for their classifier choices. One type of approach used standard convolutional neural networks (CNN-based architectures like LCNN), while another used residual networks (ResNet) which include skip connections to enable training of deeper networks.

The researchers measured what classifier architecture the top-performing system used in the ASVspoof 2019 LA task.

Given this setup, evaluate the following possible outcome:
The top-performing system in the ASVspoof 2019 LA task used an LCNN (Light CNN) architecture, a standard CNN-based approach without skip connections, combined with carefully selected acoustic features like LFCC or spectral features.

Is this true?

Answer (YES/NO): NO